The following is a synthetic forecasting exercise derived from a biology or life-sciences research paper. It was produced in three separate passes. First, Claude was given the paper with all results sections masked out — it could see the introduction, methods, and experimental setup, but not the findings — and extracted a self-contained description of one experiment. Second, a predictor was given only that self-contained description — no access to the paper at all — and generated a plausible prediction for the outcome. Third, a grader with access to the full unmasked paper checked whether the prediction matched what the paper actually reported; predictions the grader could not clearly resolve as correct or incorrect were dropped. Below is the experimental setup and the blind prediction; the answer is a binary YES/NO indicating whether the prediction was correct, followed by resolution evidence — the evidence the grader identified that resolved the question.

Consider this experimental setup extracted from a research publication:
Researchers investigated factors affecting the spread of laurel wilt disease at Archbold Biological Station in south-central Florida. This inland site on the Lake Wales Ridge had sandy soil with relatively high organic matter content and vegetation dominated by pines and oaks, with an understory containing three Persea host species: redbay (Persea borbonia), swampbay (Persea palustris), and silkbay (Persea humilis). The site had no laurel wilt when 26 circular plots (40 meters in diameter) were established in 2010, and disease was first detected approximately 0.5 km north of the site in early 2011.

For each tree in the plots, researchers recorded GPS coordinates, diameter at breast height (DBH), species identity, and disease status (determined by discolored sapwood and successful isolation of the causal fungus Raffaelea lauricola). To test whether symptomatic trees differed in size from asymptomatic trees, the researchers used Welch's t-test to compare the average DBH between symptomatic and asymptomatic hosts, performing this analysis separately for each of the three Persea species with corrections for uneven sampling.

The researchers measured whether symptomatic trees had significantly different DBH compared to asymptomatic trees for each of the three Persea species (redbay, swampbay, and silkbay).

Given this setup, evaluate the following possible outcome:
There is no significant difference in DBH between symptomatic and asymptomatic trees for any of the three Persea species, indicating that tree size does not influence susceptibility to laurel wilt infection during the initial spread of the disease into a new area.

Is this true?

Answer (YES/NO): NO